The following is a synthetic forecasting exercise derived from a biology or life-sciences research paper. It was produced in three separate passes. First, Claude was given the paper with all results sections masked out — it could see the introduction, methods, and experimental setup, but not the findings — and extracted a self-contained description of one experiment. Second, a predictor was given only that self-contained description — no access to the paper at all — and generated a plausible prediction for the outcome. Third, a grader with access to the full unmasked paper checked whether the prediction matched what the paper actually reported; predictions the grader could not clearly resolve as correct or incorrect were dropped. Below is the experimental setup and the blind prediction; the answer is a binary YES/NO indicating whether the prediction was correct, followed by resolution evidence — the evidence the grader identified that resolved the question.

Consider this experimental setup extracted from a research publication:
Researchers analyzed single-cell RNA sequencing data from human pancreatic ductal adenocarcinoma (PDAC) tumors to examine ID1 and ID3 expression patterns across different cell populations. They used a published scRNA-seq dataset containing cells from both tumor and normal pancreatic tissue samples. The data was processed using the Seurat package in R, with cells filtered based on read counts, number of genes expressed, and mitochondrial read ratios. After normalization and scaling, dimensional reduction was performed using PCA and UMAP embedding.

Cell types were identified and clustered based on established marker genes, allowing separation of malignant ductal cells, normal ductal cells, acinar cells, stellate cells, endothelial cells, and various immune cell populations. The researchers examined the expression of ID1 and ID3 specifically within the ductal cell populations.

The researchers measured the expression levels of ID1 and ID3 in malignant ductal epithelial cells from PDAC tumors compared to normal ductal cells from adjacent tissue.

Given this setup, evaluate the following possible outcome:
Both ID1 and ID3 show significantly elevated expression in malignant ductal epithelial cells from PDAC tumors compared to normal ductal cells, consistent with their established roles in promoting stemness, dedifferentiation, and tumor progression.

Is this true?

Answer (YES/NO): NO